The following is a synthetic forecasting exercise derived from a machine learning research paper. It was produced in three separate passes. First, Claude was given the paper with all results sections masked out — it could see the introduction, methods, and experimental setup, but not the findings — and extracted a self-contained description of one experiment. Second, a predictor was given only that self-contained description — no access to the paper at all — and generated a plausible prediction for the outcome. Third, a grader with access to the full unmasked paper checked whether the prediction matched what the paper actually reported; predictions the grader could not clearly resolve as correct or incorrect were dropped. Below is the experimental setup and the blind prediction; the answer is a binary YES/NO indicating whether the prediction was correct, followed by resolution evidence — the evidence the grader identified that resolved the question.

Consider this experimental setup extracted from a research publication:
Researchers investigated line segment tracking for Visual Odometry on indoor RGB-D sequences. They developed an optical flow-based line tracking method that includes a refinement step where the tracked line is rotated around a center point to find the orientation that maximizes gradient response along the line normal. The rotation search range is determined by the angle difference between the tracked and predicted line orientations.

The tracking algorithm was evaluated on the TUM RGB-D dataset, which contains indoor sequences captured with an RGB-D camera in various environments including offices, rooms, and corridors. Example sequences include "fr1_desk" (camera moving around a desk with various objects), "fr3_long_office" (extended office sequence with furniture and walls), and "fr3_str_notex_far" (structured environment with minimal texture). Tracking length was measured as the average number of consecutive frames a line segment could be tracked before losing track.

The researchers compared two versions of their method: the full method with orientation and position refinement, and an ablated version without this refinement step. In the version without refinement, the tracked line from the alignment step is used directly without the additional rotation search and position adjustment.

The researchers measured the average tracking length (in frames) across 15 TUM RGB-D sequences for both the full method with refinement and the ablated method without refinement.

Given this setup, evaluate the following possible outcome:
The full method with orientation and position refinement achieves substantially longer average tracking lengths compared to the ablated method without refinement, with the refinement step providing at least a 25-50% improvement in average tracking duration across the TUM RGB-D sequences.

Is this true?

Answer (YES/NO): NO